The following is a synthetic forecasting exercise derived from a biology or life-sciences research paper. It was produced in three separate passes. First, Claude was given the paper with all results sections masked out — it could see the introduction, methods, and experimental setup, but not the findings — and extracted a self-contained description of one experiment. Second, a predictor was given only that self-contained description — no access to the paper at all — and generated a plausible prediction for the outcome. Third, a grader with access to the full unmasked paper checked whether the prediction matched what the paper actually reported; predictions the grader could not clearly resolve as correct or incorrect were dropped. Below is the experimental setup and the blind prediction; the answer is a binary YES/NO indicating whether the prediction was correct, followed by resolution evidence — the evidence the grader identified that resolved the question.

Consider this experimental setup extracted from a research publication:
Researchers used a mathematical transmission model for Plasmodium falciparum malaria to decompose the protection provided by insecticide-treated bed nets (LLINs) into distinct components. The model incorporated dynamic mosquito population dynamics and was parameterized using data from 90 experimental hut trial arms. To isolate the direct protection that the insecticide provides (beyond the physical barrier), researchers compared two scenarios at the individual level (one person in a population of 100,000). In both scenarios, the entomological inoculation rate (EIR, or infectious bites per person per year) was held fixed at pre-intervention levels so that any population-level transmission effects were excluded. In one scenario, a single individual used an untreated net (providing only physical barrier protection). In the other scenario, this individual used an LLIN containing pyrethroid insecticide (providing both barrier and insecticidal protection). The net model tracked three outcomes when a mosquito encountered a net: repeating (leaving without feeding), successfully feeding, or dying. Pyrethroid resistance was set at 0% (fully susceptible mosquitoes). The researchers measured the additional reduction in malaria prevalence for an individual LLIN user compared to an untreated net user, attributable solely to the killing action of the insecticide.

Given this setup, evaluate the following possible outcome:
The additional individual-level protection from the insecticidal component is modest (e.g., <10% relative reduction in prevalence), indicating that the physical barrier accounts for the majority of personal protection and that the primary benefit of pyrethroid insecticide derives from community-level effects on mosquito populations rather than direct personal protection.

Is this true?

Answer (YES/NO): NO